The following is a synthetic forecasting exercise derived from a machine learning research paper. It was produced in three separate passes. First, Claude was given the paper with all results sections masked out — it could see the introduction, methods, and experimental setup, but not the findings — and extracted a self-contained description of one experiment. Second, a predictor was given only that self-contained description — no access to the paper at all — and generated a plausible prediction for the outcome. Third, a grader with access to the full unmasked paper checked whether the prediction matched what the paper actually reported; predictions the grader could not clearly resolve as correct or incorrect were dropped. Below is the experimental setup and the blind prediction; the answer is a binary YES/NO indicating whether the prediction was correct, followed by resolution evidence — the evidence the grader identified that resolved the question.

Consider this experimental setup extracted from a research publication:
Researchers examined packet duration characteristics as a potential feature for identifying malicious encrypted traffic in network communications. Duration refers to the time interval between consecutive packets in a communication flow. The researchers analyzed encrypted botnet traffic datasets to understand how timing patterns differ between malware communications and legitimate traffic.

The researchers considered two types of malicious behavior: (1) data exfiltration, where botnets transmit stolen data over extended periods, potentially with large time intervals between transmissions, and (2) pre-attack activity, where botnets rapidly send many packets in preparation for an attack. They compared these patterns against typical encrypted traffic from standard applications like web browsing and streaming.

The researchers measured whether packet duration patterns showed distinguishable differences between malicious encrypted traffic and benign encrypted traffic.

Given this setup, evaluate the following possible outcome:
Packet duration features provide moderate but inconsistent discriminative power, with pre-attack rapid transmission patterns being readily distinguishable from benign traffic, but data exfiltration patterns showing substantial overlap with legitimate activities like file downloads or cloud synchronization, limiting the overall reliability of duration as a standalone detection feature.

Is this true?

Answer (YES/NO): NO